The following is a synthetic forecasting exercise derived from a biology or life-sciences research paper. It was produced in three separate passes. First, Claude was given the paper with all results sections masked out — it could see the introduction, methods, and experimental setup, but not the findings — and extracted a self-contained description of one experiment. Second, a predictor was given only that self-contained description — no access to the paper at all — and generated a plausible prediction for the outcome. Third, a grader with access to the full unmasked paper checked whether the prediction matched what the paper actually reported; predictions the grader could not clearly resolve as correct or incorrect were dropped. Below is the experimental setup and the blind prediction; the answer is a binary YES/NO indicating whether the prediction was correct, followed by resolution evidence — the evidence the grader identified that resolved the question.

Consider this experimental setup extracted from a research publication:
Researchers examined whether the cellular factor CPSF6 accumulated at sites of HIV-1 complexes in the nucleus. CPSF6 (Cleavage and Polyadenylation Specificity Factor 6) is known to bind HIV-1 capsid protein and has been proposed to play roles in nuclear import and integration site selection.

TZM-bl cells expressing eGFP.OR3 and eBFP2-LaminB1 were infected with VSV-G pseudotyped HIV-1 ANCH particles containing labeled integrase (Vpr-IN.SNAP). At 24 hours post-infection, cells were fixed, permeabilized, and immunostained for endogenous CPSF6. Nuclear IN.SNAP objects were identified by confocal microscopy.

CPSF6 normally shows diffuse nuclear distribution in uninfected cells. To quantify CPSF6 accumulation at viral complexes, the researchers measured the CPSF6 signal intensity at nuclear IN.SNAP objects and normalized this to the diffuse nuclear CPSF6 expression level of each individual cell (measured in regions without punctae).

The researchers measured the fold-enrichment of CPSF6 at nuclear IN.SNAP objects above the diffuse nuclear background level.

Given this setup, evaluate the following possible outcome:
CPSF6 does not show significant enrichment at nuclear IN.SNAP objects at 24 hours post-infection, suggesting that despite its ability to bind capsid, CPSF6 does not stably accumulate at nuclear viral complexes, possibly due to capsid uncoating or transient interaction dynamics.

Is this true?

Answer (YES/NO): NO